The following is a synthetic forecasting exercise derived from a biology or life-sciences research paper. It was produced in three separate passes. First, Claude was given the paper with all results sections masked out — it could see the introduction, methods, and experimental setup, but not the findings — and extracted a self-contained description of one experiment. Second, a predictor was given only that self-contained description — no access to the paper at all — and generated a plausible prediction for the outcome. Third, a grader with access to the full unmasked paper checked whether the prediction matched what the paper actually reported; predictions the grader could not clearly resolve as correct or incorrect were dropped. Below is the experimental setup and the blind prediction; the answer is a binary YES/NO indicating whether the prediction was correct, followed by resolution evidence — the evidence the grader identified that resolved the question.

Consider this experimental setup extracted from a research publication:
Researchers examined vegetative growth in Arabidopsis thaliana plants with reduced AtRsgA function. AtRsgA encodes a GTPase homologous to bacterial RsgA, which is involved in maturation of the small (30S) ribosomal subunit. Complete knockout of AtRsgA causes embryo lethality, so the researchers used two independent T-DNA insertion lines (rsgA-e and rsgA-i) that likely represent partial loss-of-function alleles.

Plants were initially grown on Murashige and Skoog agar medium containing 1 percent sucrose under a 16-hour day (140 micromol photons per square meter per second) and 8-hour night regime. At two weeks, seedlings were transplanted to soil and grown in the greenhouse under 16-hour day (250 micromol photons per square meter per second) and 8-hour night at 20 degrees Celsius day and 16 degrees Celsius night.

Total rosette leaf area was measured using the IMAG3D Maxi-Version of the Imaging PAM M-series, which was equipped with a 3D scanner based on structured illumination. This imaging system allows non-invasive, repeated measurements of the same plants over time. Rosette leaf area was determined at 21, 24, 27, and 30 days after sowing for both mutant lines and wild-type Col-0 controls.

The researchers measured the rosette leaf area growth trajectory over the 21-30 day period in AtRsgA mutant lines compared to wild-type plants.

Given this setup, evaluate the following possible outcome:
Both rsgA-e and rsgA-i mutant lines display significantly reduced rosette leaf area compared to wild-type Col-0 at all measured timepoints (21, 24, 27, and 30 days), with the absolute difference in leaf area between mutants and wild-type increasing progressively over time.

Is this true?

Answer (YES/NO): NO